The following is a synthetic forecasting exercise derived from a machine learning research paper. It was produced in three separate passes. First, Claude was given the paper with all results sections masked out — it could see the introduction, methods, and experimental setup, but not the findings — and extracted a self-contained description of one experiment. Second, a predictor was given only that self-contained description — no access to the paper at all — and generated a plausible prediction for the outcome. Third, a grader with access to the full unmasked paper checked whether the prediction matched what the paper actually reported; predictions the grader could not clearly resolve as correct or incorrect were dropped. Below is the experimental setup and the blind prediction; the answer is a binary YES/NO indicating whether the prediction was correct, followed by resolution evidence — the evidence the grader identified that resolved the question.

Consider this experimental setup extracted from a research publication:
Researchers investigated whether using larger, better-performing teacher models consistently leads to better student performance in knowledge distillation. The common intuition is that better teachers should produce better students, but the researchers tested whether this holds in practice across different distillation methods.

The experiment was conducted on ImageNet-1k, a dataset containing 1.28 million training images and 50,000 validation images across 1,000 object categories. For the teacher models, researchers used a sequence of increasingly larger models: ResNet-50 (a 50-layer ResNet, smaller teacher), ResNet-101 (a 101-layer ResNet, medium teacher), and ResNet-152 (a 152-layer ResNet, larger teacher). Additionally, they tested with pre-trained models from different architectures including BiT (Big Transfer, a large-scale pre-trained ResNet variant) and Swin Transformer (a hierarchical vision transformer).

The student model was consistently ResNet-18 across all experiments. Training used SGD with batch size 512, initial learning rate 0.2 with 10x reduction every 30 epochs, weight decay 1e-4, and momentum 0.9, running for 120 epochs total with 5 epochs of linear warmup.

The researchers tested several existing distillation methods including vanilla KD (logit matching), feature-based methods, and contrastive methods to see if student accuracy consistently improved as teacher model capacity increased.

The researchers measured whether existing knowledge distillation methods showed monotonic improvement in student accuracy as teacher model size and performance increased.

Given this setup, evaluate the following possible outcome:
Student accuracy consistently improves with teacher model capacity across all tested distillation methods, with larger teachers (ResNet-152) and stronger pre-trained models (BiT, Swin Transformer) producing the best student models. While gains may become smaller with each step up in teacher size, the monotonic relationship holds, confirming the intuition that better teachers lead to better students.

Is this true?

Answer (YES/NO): NO